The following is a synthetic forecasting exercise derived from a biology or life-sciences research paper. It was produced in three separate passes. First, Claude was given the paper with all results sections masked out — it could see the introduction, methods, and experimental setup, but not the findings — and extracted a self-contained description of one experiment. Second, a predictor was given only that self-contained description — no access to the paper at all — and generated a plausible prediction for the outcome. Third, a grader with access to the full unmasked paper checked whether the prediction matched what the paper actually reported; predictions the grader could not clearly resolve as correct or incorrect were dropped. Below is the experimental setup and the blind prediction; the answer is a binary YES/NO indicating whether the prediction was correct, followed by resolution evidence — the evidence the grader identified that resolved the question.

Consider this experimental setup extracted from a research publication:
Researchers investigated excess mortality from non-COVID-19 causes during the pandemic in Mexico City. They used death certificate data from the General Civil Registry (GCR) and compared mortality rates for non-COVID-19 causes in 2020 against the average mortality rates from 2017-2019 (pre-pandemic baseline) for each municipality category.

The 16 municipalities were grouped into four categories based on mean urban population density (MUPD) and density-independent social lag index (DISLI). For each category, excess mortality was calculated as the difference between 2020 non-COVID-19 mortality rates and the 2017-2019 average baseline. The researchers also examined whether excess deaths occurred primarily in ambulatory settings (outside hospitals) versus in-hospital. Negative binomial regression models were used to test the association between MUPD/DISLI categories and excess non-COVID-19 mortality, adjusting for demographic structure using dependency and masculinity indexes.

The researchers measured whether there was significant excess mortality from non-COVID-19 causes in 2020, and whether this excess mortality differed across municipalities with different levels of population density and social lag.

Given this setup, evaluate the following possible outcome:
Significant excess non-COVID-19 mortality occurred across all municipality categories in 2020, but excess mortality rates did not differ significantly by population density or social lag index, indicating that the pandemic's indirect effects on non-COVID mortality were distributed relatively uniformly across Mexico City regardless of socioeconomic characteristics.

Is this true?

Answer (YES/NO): NO